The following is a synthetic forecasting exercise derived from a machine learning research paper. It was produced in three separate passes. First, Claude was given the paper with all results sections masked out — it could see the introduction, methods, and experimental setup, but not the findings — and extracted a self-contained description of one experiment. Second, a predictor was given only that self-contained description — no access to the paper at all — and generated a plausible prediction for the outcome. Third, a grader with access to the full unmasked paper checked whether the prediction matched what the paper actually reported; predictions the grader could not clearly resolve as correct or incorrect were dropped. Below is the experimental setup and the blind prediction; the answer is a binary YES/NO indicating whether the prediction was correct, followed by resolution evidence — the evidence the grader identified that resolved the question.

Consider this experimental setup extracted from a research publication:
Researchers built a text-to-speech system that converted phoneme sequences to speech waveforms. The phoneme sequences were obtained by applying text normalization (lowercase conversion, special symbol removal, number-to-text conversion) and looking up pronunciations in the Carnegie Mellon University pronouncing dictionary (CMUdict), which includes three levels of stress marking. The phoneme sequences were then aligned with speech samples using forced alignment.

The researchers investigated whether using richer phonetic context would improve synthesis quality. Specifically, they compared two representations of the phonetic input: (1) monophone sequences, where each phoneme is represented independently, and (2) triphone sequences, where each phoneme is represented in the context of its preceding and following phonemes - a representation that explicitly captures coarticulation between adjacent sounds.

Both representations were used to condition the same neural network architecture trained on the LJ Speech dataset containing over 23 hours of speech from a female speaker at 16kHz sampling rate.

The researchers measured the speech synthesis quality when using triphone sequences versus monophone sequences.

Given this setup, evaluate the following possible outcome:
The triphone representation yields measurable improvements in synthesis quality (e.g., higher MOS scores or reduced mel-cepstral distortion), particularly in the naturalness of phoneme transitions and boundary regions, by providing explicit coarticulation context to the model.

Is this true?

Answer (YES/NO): NO